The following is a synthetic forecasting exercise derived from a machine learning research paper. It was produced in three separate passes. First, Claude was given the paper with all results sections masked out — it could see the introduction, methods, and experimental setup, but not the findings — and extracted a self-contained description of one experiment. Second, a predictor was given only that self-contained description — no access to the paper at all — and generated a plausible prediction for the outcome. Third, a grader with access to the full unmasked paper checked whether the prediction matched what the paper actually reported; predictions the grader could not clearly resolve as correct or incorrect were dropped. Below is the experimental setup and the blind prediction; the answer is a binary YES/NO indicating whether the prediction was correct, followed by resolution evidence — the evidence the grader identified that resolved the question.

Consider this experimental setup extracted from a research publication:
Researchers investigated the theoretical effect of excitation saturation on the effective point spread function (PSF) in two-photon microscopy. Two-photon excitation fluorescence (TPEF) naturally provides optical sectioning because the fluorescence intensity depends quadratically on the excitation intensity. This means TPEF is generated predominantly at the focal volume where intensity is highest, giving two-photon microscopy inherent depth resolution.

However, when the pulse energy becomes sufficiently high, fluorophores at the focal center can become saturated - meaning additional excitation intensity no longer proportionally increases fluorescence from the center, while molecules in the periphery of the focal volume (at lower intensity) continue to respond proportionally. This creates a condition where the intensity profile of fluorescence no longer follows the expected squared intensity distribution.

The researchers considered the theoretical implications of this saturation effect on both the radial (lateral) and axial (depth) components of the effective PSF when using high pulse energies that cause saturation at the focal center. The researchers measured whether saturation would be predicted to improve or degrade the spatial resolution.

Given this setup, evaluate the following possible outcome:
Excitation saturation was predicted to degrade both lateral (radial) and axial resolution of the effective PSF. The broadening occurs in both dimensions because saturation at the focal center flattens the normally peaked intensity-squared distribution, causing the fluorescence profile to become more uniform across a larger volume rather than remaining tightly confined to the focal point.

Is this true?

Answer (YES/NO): YES